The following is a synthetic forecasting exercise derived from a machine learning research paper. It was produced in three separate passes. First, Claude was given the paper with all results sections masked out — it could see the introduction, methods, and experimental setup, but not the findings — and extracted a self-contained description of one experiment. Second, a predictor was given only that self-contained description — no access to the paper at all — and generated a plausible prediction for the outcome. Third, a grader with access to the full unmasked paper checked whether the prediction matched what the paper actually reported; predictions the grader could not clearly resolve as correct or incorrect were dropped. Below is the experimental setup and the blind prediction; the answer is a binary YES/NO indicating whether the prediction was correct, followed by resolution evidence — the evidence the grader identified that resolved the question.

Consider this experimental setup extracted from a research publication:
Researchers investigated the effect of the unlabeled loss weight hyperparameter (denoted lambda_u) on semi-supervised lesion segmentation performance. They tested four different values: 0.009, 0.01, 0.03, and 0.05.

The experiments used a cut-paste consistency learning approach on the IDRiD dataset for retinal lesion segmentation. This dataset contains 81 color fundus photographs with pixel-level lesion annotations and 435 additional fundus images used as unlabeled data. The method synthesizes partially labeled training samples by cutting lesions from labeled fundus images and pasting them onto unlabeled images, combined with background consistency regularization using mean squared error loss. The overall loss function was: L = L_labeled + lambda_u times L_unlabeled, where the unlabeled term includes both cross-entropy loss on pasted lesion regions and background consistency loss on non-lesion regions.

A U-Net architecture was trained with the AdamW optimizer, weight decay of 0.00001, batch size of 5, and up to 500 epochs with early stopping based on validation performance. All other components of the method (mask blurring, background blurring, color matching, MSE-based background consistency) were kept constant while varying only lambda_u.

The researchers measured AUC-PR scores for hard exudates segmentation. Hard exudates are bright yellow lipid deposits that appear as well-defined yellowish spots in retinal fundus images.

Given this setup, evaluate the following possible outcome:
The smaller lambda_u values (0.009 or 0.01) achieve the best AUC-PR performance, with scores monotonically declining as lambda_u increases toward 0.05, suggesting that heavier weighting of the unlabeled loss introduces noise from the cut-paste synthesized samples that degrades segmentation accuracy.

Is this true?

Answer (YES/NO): NO